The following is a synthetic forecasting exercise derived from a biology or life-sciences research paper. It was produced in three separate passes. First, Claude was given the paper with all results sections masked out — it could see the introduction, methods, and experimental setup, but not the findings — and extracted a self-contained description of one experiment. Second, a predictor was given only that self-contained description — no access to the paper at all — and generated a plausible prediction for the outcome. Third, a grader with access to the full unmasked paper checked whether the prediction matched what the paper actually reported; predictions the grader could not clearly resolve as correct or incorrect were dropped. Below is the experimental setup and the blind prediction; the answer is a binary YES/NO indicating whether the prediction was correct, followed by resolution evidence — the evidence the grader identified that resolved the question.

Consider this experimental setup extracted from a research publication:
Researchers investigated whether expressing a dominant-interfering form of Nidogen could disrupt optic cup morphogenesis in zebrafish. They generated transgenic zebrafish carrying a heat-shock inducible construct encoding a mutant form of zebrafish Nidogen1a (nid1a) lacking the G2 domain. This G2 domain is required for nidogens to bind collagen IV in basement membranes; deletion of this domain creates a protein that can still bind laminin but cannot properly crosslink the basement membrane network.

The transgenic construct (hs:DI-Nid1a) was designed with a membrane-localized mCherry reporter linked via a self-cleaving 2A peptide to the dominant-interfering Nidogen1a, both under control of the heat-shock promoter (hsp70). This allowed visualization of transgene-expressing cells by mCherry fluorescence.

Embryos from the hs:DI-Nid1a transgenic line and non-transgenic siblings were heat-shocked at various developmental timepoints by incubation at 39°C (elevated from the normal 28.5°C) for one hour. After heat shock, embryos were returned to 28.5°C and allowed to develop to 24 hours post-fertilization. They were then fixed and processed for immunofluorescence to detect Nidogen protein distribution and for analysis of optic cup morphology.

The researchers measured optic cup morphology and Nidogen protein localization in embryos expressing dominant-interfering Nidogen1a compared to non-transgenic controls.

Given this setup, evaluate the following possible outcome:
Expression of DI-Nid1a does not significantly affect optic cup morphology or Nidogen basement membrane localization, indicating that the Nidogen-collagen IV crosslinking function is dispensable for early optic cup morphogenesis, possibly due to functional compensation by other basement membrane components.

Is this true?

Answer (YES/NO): NO